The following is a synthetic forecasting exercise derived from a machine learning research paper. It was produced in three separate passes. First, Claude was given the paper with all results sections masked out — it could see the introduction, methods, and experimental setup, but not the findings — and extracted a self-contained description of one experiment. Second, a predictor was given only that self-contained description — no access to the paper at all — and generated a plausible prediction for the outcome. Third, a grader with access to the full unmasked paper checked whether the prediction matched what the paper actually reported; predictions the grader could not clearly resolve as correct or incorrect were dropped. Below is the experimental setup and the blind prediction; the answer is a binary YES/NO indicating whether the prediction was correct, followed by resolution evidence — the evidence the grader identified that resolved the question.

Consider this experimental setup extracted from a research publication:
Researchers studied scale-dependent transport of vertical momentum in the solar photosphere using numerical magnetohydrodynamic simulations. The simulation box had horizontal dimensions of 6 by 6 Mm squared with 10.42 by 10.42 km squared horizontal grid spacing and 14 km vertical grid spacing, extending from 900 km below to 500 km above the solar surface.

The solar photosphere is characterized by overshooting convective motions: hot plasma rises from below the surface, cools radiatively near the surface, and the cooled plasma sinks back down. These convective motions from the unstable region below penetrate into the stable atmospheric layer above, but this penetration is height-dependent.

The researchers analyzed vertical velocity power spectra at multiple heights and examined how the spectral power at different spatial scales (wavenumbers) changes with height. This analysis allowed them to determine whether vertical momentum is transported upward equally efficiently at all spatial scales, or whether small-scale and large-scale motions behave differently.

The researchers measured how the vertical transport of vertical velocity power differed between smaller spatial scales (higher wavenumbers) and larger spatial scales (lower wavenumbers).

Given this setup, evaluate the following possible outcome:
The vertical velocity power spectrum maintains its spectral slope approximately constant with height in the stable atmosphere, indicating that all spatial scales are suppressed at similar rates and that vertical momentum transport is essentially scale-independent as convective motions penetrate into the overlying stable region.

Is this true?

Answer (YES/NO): NO